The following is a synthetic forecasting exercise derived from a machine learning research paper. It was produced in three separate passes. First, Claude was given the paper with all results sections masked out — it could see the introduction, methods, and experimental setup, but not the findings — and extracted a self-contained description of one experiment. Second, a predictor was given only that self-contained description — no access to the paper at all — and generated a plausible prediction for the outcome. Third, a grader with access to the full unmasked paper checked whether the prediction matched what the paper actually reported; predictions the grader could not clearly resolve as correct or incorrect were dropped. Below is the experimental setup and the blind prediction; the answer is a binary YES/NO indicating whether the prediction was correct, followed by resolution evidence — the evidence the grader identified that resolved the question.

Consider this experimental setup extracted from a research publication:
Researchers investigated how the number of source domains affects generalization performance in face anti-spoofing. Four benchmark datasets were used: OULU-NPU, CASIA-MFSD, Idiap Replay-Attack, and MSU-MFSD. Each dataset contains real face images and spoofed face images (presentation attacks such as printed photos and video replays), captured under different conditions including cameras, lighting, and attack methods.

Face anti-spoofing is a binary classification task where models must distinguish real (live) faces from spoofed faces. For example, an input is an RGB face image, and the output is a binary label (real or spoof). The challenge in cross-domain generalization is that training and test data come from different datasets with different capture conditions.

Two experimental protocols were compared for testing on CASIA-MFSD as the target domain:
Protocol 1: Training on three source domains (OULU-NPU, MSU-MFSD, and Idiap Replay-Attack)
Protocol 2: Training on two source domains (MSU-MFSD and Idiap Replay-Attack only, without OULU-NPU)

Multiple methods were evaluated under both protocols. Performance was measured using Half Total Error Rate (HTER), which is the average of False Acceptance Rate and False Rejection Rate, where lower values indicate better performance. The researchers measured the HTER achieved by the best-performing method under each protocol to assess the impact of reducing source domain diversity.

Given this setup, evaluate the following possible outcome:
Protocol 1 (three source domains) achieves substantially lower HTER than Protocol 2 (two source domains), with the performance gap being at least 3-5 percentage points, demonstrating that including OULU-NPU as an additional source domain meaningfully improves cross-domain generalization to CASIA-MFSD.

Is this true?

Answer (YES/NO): YES